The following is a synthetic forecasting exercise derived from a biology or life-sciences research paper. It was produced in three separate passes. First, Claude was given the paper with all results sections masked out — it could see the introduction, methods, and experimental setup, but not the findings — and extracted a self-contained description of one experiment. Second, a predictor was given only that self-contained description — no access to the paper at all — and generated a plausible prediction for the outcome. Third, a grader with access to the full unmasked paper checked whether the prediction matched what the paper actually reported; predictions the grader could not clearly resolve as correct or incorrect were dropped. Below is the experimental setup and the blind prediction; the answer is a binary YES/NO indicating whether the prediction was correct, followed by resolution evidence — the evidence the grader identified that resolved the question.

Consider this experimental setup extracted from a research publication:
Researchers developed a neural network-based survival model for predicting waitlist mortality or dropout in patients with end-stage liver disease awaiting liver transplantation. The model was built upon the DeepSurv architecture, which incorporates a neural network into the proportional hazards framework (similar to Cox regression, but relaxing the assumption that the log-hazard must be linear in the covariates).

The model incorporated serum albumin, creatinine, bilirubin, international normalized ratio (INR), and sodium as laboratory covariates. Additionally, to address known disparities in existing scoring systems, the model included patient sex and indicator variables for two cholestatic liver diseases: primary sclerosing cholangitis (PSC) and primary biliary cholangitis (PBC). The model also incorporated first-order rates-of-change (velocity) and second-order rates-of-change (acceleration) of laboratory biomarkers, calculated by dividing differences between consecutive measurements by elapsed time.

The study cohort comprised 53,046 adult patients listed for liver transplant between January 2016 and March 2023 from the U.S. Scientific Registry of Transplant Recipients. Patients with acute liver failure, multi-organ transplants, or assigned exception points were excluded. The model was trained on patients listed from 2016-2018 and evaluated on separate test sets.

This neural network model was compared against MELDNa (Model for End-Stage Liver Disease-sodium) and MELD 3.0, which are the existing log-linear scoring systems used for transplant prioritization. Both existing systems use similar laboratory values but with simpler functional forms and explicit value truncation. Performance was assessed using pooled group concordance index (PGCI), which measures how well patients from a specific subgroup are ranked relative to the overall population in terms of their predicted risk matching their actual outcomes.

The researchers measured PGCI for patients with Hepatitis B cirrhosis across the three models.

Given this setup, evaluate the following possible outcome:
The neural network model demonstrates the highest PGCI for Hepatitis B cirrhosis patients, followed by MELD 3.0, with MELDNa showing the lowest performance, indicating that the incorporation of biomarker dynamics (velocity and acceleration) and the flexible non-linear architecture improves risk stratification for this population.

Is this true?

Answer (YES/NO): NO